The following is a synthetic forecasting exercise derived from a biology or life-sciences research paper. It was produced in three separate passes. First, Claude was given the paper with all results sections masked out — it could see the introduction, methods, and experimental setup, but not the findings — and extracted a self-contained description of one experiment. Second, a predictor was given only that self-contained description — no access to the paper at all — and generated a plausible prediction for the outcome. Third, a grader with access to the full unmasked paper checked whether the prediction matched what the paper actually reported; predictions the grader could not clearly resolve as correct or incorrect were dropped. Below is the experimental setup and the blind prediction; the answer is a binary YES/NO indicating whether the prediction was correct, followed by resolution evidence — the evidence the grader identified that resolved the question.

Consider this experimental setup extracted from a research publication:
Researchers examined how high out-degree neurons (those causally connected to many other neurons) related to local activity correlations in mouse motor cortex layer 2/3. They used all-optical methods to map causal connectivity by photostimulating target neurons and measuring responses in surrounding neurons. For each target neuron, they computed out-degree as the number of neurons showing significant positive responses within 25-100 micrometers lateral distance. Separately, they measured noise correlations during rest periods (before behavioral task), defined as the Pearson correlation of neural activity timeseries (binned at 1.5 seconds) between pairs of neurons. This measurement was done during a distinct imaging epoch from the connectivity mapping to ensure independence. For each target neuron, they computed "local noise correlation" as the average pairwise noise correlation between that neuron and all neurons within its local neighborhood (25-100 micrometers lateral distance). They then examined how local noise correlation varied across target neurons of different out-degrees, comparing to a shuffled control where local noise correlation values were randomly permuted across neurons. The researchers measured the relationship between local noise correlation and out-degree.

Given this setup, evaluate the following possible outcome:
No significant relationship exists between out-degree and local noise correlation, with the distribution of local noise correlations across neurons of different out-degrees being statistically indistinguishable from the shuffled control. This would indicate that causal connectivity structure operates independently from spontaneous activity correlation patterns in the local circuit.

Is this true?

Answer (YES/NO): NO